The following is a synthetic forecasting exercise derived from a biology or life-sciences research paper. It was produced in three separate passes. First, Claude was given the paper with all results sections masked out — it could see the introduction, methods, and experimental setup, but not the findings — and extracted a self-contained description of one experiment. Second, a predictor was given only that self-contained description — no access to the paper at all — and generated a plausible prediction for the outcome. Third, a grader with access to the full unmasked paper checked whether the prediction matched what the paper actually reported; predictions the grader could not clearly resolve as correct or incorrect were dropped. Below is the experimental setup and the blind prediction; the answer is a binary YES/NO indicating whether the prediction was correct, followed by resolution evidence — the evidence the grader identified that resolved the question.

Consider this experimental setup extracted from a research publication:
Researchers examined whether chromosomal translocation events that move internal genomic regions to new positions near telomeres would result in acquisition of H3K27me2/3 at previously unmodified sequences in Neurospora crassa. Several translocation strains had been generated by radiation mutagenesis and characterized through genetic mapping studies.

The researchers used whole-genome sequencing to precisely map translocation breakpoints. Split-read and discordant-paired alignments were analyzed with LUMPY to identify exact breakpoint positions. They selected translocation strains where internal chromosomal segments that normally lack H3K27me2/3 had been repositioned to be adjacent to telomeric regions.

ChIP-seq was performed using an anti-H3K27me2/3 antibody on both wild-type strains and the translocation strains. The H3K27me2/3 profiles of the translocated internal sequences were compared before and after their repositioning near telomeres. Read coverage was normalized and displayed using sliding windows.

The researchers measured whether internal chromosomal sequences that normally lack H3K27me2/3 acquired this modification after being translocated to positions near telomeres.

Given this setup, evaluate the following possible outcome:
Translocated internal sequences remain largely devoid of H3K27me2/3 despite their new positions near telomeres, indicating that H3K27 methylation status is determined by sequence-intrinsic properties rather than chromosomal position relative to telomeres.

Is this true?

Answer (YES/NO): NO